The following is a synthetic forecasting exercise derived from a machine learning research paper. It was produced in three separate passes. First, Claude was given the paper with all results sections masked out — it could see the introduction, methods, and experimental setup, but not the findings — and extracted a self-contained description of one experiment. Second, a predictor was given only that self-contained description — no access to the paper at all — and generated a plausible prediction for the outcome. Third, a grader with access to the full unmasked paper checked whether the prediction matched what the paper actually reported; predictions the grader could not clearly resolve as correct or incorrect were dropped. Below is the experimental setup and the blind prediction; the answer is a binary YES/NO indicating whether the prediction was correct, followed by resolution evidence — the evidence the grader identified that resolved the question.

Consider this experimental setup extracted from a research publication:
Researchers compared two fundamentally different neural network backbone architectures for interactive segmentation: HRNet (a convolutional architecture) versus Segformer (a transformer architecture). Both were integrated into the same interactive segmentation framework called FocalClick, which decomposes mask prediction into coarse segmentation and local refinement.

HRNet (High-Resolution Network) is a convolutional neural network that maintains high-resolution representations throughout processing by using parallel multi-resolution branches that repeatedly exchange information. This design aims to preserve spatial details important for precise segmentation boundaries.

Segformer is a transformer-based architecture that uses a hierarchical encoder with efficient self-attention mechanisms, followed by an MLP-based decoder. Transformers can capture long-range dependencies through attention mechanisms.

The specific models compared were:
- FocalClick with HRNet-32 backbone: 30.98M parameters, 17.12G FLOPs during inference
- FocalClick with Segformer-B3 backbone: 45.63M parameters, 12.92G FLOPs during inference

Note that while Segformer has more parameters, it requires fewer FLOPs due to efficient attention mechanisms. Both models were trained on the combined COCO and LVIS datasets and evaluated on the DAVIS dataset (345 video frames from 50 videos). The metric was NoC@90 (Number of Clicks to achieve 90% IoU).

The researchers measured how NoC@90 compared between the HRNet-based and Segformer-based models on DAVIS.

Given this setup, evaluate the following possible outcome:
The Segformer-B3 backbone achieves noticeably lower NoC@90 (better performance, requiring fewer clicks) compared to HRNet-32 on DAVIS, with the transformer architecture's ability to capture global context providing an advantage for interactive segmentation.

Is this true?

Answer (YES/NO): NO